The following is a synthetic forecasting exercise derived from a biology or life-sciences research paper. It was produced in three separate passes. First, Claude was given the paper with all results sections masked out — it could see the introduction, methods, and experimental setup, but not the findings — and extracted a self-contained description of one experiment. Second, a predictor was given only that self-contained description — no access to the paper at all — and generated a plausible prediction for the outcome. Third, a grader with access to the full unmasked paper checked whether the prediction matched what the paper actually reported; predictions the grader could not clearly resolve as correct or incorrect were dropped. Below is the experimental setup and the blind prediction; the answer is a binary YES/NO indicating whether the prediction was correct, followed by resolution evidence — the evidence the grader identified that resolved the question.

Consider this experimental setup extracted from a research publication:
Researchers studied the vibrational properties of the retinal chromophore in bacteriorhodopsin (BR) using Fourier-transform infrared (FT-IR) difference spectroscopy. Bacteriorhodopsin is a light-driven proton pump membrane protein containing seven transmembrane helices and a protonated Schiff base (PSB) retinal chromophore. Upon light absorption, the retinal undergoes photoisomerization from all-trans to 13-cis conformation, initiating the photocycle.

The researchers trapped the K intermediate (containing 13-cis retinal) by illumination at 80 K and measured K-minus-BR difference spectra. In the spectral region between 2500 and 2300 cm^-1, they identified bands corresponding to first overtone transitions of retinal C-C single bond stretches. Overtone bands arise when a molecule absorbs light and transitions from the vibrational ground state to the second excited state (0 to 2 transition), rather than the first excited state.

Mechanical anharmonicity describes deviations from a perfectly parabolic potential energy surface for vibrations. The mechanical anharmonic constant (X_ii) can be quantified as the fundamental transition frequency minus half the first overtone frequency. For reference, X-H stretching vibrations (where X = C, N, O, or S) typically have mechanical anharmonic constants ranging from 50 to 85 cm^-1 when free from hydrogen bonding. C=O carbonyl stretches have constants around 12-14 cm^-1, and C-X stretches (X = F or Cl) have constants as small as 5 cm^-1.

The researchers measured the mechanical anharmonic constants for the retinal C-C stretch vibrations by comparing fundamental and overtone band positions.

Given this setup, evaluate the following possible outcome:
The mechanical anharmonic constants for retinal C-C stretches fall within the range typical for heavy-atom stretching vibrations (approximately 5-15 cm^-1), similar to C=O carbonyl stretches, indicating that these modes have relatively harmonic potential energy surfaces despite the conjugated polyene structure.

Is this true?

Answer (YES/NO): NO